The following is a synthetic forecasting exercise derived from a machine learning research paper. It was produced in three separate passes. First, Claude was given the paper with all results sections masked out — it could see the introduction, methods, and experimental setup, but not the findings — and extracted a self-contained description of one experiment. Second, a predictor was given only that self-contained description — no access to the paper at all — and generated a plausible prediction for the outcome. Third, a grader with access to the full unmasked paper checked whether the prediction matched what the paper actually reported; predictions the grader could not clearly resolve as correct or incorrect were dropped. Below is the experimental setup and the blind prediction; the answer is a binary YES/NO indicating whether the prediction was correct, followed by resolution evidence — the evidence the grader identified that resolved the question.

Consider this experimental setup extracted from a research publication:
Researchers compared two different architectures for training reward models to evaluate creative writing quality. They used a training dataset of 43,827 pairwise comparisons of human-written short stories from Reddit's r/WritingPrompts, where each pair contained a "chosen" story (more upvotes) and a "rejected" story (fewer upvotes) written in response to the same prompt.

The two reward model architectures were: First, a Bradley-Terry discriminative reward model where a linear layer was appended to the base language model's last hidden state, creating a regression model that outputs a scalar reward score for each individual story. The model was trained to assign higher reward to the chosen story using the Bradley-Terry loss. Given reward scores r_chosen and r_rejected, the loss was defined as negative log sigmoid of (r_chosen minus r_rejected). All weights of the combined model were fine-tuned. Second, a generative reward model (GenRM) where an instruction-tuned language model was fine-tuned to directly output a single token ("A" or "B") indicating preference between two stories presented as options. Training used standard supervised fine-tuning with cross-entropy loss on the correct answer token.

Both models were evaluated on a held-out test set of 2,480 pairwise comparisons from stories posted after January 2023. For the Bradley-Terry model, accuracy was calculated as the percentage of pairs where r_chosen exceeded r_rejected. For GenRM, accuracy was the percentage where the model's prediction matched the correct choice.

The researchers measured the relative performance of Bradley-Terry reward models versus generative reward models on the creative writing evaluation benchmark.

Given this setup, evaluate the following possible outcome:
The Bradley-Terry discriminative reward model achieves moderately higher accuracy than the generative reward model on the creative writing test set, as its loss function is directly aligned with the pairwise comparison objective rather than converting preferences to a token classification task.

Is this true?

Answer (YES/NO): NO